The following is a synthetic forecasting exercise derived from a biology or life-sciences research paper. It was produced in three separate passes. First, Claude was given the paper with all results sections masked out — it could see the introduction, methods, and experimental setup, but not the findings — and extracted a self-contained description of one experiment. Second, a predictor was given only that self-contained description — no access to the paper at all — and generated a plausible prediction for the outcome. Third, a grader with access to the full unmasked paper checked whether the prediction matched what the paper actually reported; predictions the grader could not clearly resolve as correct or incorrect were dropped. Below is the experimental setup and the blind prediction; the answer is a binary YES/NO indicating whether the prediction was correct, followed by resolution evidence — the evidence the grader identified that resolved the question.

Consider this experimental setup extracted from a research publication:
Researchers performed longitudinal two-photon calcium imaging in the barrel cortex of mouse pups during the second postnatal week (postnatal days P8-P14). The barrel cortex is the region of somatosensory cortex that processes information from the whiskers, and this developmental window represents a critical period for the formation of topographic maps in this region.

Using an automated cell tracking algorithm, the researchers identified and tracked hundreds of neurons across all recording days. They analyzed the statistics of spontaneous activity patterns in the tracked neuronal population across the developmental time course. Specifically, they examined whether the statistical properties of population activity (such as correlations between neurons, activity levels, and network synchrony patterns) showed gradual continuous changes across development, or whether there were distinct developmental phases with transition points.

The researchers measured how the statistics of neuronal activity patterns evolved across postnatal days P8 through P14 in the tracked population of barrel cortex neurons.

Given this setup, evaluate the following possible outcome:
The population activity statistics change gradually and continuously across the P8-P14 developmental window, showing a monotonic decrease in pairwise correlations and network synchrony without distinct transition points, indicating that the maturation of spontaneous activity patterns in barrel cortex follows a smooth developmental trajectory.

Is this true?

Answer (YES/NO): NO